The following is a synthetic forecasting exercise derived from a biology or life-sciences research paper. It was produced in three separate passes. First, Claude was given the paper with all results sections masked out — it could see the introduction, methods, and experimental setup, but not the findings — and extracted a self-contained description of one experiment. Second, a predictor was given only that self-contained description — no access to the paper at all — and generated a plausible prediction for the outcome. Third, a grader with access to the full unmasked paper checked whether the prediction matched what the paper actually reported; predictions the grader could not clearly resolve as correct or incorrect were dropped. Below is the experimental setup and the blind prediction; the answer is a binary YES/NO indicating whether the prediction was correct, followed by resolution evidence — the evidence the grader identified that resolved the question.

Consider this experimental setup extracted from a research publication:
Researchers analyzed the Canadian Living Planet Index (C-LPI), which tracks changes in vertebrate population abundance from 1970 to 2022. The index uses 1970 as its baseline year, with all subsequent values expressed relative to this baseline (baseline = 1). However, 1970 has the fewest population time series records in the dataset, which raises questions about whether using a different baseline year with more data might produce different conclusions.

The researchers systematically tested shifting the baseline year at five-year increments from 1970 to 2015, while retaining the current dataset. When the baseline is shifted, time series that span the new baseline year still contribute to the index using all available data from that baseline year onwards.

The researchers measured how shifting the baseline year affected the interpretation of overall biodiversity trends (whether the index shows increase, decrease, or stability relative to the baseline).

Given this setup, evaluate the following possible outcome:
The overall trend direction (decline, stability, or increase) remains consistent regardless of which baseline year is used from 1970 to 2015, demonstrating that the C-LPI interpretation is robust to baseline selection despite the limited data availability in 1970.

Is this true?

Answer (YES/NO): NO